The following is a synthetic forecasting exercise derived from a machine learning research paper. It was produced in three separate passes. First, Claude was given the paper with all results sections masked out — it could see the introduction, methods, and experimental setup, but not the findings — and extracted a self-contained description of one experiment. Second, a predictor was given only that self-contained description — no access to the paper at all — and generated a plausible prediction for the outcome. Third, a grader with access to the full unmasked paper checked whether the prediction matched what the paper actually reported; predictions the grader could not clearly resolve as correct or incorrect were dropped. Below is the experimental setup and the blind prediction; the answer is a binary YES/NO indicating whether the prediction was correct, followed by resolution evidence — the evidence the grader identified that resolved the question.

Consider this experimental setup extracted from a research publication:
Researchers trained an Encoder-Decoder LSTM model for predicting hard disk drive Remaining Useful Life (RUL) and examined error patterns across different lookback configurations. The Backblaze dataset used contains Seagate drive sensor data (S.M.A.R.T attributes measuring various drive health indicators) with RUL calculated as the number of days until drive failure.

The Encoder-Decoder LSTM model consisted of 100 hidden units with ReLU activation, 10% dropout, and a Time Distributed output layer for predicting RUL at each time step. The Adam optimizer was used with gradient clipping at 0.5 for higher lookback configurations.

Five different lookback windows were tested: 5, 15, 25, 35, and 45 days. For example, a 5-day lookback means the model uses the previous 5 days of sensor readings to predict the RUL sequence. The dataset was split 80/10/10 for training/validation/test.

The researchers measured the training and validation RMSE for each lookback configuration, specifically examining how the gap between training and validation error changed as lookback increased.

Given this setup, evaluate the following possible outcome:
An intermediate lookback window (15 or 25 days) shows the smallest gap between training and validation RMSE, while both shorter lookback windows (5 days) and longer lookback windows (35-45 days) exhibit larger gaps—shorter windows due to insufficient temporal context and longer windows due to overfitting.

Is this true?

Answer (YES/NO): NO